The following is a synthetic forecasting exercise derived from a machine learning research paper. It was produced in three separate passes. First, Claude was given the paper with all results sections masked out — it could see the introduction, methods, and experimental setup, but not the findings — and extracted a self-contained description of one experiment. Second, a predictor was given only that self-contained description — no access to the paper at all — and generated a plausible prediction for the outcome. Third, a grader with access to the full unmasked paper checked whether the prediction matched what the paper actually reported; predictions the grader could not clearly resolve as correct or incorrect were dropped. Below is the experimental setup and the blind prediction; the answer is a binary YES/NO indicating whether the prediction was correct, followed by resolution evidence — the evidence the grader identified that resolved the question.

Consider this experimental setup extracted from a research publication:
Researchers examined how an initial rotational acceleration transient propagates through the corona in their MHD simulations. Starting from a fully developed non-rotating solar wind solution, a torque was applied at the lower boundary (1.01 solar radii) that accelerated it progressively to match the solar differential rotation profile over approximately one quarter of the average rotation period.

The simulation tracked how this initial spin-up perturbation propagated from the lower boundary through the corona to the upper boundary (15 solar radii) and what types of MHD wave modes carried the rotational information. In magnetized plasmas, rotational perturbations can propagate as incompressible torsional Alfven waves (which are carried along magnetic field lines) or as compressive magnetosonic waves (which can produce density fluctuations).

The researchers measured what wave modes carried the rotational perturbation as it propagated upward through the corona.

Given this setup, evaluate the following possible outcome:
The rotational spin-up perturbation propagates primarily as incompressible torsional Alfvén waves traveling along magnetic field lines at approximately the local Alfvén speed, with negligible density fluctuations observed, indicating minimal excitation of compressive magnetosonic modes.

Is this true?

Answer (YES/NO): YES